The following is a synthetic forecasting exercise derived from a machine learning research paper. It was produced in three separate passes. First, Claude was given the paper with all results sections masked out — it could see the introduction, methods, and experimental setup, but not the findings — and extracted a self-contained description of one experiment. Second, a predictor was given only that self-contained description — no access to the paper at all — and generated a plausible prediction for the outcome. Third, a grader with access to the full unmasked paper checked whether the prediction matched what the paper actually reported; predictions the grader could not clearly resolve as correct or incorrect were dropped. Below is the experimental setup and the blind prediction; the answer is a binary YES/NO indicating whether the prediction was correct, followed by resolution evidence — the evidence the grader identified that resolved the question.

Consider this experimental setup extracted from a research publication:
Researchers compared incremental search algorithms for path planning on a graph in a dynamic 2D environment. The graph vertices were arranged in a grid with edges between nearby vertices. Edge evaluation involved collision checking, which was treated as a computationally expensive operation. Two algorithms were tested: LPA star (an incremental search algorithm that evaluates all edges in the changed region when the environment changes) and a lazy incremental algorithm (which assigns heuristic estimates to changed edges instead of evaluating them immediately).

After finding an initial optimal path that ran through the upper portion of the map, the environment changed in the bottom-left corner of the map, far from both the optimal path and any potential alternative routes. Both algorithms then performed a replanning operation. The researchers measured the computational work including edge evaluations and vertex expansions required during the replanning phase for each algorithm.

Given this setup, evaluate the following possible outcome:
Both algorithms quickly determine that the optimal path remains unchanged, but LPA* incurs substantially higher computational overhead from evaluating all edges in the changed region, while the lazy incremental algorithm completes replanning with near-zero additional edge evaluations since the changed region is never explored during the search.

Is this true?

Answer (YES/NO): YES